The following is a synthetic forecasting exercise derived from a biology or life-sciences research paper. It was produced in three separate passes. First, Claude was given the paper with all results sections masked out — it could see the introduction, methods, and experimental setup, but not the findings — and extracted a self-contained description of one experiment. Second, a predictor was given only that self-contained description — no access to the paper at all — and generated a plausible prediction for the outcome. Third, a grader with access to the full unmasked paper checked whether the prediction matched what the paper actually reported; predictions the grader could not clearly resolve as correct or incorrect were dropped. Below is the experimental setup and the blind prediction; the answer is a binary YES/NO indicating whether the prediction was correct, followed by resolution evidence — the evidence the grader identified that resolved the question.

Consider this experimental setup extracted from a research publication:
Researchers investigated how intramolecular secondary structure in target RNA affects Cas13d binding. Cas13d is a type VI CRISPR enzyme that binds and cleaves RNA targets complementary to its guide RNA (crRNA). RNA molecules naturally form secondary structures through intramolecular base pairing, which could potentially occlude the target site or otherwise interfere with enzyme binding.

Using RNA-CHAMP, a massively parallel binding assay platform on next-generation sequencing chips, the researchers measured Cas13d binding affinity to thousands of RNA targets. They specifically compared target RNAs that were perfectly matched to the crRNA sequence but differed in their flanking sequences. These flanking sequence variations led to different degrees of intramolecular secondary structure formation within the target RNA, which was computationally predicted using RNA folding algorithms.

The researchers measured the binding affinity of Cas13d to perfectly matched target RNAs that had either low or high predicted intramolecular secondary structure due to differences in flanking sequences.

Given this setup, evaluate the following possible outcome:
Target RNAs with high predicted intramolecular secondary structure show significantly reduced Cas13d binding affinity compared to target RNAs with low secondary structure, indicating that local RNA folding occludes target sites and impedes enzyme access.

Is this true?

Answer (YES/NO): YES